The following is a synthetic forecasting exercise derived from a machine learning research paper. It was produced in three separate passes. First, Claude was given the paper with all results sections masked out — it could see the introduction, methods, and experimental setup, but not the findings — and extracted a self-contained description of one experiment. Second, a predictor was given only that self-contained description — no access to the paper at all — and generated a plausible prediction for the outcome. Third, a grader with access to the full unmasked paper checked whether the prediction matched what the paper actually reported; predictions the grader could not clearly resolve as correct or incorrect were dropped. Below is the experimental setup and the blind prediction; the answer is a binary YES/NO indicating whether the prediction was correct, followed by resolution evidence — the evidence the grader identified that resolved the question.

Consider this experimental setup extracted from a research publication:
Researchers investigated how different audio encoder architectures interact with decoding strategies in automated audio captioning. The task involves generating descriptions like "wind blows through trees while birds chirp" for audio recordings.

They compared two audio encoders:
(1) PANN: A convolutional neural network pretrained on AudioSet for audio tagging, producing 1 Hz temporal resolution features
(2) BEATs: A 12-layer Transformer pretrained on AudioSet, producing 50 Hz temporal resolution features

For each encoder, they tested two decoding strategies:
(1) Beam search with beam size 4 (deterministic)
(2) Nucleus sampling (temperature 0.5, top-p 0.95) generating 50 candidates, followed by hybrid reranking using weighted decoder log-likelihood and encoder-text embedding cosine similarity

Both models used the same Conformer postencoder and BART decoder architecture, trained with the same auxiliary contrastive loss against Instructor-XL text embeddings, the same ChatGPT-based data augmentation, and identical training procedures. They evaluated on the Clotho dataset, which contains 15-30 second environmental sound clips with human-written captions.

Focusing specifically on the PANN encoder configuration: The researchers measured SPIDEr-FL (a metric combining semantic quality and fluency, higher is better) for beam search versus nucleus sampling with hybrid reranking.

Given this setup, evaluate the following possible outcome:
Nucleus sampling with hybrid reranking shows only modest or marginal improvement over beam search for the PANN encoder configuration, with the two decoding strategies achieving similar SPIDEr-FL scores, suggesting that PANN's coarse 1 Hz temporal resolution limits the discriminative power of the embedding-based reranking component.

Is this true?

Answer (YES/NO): NO